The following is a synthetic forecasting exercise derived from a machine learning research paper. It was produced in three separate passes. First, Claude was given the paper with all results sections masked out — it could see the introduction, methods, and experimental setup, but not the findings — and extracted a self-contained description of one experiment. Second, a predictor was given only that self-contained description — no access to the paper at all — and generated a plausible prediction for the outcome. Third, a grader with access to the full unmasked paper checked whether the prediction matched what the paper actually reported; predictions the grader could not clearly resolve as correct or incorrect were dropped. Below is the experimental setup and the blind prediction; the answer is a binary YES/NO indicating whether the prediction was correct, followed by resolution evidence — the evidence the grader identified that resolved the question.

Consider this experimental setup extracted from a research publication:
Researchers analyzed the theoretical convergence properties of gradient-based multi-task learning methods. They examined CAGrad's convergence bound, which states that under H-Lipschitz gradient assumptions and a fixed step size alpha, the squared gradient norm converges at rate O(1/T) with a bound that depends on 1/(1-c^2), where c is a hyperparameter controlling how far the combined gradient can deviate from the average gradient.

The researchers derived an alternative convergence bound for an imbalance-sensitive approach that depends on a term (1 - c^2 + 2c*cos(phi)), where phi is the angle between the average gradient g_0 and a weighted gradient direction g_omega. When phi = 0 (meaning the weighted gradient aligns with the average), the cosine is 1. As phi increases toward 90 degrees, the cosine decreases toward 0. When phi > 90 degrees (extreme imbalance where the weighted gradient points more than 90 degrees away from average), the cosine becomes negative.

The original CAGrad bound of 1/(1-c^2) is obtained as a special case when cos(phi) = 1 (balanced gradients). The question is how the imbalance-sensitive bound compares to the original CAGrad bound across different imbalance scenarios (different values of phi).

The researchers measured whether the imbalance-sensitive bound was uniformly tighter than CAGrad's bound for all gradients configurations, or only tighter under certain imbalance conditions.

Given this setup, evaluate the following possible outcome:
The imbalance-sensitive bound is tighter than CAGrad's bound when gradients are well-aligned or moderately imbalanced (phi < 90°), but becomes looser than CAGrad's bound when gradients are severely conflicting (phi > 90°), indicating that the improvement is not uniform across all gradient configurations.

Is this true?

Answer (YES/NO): YES